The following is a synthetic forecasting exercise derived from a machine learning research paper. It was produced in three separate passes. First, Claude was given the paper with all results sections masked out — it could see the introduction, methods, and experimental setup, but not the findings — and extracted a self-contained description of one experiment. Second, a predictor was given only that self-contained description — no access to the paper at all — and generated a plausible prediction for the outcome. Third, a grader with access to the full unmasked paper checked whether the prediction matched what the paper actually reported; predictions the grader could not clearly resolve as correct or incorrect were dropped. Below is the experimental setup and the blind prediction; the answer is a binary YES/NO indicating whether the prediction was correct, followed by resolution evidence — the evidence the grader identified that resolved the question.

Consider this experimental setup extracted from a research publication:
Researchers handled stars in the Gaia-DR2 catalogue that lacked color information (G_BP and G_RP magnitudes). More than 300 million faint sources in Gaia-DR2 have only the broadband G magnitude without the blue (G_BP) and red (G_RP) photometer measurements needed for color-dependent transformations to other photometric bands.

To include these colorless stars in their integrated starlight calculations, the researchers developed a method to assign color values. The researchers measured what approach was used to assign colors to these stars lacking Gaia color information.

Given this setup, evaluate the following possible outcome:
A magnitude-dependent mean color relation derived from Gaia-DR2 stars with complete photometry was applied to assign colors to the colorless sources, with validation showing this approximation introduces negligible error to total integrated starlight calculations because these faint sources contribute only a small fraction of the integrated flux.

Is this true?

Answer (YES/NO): NO